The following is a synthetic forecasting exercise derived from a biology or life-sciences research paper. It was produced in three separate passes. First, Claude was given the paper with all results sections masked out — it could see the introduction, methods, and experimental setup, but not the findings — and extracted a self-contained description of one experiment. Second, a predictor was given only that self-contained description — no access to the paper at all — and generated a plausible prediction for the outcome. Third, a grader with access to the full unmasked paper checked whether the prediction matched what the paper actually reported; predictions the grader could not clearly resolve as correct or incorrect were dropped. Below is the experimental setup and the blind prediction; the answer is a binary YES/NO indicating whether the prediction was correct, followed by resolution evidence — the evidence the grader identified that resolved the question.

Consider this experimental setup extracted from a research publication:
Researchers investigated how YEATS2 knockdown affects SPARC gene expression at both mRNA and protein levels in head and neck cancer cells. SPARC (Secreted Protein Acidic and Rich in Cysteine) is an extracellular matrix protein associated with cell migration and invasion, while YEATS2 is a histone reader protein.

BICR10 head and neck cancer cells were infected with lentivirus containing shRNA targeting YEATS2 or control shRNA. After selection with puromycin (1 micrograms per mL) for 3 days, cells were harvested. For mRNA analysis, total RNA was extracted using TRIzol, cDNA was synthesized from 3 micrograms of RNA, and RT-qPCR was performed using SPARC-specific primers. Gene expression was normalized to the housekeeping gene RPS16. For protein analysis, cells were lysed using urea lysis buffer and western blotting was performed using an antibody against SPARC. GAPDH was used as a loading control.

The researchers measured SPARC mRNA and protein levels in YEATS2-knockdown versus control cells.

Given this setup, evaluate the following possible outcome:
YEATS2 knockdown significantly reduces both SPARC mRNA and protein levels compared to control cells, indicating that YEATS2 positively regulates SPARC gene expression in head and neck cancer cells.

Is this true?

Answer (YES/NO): YES